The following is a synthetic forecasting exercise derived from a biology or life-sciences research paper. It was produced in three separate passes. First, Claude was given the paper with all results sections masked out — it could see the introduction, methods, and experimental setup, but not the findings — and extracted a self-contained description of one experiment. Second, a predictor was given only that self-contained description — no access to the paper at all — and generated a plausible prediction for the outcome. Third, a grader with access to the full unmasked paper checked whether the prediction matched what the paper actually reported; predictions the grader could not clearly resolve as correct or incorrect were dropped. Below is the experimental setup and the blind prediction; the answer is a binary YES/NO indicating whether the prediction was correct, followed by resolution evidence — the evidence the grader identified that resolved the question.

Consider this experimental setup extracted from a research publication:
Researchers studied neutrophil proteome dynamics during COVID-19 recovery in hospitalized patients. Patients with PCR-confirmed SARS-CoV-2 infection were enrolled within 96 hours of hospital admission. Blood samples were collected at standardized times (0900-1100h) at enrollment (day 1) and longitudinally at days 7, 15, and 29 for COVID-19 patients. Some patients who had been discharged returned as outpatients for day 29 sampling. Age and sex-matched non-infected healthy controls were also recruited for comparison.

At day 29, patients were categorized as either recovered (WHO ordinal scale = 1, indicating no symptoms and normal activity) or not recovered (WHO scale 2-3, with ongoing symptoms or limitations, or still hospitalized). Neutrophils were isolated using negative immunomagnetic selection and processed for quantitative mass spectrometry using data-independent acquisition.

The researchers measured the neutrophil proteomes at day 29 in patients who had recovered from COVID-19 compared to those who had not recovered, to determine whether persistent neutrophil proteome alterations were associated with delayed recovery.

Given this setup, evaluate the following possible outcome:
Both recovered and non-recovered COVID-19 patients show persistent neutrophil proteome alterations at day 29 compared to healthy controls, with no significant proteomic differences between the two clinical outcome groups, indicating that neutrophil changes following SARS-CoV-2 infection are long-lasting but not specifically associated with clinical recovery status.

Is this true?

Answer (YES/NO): NO